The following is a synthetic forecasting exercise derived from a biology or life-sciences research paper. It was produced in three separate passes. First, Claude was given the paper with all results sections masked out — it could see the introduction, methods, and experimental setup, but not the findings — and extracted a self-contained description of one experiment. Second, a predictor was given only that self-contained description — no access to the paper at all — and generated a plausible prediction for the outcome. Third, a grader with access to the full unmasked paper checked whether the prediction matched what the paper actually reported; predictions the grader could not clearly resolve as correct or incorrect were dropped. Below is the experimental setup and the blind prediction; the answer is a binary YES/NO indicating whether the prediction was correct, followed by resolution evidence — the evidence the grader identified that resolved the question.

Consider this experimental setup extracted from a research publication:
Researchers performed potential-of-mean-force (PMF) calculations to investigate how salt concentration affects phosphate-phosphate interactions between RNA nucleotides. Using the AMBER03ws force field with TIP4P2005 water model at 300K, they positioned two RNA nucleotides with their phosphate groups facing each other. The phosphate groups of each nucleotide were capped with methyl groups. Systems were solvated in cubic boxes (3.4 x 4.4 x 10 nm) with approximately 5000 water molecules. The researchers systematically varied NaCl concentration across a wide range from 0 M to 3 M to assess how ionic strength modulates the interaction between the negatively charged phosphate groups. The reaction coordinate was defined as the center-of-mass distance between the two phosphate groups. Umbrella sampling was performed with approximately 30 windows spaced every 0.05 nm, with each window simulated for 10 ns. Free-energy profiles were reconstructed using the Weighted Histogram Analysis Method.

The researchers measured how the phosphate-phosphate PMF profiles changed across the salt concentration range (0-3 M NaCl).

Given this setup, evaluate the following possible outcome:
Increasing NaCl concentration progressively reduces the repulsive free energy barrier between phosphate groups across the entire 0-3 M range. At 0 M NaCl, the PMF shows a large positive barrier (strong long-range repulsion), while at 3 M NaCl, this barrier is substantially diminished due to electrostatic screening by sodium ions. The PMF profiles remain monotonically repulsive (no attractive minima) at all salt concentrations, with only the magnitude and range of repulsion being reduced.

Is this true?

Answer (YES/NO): NO